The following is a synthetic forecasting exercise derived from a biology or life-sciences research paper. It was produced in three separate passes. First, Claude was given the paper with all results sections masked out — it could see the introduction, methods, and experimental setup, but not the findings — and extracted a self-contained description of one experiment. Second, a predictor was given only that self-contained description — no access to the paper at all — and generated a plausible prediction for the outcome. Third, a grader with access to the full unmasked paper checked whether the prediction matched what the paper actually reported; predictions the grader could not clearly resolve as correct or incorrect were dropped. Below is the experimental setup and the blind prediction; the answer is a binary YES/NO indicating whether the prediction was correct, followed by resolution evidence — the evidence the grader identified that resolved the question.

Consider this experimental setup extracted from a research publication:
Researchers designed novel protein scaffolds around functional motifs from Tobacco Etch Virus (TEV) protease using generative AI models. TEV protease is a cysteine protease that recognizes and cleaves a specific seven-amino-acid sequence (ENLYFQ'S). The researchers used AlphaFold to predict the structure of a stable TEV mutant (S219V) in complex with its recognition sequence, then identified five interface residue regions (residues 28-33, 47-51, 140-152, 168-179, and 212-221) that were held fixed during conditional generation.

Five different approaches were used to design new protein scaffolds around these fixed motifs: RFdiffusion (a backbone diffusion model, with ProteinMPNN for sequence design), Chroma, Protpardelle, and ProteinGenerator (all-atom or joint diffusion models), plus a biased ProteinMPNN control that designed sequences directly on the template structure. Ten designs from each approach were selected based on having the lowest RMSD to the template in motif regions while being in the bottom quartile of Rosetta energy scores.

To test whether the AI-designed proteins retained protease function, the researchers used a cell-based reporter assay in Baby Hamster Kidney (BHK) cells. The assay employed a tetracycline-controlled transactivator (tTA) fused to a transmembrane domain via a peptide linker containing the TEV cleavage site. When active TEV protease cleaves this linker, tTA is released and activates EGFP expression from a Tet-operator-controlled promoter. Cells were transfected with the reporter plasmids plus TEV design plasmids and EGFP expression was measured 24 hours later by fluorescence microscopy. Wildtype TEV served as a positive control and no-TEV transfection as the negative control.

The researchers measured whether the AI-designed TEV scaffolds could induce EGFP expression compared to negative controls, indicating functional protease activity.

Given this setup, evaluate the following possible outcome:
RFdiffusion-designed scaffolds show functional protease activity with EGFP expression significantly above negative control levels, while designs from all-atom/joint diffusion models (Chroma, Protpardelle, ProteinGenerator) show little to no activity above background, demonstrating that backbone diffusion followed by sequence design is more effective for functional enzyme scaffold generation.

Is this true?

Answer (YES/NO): NO